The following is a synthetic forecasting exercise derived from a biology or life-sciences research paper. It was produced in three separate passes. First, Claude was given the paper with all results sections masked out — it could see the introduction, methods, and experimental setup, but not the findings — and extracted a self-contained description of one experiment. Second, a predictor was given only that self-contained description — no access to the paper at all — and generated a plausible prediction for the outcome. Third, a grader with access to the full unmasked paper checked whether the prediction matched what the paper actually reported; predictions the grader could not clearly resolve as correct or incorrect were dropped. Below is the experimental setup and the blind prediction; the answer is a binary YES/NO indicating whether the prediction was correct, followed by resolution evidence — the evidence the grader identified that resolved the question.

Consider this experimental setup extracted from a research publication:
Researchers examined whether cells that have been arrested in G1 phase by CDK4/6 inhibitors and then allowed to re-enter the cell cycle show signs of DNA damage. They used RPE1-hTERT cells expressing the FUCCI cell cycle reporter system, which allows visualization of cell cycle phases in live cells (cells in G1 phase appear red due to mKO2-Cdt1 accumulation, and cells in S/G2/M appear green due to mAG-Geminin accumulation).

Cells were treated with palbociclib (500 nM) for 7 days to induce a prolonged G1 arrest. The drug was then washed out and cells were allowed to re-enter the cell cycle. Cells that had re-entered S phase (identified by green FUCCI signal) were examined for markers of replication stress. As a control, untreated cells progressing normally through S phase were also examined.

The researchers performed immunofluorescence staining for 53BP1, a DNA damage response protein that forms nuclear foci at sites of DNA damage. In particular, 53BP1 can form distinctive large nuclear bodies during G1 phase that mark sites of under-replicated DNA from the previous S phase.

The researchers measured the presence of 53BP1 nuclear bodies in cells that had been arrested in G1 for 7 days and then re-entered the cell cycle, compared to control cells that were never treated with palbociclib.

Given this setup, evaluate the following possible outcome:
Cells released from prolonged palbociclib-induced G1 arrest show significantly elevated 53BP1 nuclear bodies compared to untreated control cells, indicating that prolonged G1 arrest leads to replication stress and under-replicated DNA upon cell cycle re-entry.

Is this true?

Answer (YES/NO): YES